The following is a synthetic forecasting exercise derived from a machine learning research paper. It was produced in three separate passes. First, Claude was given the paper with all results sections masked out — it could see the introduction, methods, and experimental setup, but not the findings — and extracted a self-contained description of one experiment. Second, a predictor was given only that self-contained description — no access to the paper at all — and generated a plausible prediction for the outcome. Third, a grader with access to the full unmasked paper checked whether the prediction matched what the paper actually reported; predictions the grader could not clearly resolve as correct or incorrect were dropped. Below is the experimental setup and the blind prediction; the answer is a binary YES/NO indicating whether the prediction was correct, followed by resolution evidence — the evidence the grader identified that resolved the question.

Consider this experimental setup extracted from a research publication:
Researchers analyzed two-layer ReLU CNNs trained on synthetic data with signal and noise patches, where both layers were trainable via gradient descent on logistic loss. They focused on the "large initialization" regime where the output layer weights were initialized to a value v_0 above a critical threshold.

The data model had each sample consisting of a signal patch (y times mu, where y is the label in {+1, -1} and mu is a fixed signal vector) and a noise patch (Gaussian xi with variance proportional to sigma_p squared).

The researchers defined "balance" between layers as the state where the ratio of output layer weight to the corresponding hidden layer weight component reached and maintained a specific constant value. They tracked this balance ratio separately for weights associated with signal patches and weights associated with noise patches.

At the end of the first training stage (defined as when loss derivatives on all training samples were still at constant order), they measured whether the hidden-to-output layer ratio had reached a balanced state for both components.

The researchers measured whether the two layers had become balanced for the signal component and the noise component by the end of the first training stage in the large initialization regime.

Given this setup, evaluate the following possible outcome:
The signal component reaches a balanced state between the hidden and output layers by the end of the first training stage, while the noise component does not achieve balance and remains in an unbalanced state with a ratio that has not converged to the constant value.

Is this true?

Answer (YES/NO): NO